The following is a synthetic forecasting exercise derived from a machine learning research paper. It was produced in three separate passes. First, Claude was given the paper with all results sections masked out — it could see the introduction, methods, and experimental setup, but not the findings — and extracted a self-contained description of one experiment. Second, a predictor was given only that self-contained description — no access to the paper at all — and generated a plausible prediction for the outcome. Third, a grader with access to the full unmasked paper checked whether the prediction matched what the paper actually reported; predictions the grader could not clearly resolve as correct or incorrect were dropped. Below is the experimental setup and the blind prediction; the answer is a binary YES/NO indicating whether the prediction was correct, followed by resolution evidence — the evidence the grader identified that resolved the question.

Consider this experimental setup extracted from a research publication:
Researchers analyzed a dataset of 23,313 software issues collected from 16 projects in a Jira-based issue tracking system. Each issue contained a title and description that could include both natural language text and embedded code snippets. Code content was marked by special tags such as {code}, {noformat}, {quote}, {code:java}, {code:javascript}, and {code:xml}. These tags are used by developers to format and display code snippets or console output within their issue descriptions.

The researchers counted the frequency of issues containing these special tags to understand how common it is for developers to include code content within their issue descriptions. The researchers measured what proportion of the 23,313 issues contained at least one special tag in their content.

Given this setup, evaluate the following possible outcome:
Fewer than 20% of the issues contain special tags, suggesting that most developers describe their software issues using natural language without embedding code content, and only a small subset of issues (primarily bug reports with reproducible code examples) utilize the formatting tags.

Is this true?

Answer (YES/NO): NO